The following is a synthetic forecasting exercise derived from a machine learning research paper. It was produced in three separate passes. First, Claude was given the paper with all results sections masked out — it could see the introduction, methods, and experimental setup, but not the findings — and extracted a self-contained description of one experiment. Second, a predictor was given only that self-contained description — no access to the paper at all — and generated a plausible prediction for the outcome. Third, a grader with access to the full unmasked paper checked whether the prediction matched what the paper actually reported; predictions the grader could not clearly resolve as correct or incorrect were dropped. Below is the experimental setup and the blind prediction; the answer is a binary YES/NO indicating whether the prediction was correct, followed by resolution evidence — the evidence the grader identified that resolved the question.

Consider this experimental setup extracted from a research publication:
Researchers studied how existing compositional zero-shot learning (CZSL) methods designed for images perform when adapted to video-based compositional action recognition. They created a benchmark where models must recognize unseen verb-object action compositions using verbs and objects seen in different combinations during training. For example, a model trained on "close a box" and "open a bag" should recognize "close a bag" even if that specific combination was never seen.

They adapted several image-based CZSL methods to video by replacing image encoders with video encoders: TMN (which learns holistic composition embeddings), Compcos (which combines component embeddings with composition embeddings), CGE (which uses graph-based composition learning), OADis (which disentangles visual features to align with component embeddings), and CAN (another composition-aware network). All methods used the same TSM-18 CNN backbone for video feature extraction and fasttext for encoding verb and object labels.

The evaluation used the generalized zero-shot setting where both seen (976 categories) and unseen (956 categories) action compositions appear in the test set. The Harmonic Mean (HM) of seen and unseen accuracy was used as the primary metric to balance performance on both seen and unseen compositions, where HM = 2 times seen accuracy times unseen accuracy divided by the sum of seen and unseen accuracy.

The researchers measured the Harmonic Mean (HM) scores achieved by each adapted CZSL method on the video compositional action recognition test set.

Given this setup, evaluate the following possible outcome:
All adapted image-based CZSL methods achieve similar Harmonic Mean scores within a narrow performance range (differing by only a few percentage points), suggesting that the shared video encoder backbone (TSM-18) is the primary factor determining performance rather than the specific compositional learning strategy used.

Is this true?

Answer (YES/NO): NO